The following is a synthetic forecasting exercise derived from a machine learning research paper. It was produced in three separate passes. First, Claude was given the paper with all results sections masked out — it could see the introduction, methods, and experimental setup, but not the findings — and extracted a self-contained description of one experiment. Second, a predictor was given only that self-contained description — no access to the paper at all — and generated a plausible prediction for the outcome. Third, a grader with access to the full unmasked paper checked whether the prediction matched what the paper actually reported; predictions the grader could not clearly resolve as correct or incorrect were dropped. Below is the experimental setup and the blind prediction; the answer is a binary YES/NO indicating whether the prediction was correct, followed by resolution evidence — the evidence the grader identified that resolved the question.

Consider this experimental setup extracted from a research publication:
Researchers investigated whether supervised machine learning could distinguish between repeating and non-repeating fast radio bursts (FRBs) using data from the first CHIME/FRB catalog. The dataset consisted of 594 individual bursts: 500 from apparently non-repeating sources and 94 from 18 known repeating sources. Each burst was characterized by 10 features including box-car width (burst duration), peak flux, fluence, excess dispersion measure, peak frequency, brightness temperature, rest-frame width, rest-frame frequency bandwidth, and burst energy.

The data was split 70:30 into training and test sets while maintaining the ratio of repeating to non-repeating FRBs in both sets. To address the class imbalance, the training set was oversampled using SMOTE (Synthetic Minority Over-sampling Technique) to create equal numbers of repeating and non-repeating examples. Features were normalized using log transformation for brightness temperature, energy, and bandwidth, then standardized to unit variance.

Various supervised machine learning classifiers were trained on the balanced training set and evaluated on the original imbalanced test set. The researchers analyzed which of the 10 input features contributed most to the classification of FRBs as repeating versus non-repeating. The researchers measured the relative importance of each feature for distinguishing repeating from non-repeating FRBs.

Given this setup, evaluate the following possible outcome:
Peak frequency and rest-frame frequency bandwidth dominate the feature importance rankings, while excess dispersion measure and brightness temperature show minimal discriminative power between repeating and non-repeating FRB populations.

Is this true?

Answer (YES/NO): NO